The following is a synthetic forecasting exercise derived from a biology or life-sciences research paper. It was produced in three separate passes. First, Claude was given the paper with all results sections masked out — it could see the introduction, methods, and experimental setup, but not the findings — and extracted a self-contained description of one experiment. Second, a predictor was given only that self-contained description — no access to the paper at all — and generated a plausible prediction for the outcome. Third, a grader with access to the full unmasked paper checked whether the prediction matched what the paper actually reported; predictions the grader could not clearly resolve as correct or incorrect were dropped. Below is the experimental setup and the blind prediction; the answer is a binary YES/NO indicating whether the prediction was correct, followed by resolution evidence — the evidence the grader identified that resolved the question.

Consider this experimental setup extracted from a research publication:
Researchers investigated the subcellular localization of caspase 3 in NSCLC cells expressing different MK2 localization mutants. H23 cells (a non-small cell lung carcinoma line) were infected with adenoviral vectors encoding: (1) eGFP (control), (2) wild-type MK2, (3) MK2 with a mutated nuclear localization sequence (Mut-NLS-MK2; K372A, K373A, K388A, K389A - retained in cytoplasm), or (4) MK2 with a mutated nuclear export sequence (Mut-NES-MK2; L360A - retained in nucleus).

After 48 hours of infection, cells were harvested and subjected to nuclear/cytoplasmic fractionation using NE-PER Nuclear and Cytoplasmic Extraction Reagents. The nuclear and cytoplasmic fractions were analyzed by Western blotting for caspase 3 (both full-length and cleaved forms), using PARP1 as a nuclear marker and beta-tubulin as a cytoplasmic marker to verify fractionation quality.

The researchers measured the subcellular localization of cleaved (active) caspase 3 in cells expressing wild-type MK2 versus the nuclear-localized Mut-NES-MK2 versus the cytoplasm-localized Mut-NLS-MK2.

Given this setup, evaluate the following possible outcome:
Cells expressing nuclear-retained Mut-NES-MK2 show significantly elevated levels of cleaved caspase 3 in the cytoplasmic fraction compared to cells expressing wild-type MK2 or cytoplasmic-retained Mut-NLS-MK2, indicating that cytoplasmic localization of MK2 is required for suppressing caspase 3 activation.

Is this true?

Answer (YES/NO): NO